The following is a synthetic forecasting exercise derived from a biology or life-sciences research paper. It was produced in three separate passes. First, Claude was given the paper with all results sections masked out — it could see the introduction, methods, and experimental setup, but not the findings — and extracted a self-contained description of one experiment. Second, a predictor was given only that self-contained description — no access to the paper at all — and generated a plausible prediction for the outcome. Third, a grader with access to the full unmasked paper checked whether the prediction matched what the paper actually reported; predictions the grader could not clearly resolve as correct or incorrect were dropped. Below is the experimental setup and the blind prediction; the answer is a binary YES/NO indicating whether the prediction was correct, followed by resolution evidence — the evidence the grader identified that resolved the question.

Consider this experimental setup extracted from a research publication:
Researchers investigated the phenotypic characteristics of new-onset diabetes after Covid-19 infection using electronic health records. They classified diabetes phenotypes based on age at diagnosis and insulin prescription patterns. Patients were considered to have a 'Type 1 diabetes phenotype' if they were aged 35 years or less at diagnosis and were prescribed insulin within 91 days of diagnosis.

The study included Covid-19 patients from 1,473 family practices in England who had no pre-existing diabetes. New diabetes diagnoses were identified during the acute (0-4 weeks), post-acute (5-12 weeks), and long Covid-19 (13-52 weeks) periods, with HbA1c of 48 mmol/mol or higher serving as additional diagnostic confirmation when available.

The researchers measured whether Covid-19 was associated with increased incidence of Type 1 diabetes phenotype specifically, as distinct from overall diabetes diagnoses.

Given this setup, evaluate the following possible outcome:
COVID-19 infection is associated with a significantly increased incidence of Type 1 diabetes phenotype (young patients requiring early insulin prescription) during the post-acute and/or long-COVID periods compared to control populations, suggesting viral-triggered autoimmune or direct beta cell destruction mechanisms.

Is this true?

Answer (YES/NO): NO